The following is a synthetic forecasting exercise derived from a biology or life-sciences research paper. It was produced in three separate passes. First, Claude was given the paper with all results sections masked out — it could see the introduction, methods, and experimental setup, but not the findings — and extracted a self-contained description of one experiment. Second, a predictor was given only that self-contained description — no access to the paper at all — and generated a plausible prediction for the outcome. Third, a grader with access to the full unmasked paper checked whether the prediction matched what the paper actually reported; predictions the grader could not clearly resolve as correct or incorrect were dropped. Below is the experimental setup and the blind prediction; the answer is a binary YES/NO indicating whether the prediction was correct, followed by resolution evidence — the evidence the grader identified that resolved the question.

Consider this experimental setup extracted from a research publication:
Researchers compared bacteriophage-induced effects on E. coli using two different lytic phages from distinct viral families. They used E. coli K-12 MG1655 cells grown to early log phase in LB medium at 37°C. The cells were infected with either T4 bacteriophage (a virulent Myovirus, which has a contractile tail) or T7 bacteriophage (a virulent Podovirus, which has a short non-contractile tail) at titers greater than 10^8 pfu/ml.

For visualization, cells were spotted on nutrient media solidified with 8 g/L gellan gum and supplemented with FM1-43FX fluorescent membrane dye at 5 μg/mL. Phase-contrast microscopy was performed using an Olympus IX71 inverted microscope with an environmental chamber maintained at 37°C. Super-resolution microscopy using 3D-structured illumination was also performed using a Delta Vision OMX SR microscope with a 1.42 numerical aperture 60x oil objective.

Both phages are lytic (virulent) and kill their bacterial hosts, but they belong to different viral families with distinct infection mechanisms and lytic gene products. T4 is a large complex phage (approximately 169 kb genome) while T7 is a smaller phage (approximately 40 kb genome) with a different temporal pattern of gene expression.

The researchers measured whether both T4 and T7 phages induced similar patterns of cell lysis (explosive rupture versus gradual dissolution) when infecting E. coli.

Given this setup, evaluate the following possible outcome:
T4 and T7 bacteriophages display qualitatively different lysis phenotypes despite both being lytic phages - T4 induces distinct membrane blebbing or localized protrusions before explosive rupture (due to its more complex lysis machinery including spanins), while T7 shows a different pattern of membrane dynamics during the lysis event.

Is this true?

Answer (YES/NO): NO